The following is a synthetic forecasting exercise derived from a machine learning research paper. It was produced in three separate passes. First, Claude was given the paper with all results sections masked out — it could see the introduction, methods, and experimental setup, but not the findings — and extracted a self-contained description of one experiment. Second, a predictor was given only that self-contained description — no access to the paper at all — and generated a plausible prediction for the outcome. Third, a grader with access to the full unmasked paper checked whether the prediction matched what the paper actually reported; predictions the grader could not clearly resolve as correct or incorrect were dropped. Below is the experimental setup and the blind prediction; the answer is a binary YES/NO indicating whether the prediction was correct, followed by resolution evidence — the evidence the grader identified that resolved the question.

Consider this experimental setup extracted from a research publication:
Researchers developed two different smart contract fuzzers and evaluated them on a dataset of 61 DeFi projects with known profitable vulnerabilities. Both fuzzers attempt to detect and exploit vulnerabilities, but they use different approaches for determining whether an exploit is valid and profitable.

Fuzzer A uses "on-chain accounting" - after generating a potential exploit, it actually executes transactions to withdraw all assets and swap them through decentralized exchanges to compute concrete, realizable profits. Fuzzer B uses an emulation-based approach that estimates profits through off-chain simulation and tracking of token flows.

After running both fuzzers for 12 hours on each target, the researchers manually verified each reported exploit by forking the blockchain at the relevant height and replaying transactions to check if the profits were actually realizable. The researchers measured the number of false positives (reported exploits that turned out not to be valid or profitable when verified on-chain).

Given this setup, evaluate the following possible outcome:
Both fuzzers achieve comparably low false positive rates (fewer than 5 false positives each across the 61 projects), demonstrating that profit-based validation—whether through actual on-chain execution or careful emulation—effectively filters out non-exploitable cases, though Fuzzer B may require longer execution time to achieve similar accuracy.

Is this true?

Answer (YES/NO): NO